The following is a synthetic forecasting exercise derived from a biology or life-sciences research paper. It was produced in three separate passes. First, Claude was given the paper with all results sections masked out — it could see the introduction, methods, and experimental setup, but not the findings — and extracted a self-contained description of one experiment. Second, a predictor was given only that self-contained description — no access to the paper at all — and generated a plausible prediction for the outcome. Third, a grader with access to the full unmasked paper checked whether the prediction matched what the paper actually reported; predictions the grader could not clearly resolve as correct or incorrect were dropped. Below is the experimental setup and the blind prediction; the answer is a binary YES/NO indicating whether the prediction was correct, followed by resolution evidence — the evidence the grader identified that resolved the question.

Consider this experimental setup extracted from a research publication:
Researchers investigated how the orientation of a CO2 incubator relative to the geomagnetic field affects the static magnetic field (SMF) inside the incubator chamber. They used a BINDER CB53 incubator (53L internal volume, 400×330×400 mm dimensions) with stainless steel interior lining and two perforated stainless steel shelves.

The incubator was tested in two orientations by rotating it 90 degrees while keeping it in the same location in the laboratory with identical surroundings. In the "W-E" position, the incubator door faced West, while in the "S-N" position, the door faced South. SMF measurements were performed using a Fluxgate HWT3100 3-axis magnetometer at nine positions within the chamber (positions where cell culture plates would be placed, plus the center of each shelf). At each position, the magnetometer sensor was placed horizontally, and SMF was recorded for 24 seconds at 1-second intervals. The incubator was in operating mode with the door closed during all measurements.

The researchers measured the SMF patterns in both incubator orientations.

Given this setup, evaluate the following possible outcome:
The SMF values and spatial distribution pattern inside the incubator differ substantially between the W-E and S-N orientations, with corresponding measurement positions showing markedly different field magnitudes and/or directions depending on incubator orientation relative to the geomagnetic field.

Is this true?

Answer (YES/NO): YES